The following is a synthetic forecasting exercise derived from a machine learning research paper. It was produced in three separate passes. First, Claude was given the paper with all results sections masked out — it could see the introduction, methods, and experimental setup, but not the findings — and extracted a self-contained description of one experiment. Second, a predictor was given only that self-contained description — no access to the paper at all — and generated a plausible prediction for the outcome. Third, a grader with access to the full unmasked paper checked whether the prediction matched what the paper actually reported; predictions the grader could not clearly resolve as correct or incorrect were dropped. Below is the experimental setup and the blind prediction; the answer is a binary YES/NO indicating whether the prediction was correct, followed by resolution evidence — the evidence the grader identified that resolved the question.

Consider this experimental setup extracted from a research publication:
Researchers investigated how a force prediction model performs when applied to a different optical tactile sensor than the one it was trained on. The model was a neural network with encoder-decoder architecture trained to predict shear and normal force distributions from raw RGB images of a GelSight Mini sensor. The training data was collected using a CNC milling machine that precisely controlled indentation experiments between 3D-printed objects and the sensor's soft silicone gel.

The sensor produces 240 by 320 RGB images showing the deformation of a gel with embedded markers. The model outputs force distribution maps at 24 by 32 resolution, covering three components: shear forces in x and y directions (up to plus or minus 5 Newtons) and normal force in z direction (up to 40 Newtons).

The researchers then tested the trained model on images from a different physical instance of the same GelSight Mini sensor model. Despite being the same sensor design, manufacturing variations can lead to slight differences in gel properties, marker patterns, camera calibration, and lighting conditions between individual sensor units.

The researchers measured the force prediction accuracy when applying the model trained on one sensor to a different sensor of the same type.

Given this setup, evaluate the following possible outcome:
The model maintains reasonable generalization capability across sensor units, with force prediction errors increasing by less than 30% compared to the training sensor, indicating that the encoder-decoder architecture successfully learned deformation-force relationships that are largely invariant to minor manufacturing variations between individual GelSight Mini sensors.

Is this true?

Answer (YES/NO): NO